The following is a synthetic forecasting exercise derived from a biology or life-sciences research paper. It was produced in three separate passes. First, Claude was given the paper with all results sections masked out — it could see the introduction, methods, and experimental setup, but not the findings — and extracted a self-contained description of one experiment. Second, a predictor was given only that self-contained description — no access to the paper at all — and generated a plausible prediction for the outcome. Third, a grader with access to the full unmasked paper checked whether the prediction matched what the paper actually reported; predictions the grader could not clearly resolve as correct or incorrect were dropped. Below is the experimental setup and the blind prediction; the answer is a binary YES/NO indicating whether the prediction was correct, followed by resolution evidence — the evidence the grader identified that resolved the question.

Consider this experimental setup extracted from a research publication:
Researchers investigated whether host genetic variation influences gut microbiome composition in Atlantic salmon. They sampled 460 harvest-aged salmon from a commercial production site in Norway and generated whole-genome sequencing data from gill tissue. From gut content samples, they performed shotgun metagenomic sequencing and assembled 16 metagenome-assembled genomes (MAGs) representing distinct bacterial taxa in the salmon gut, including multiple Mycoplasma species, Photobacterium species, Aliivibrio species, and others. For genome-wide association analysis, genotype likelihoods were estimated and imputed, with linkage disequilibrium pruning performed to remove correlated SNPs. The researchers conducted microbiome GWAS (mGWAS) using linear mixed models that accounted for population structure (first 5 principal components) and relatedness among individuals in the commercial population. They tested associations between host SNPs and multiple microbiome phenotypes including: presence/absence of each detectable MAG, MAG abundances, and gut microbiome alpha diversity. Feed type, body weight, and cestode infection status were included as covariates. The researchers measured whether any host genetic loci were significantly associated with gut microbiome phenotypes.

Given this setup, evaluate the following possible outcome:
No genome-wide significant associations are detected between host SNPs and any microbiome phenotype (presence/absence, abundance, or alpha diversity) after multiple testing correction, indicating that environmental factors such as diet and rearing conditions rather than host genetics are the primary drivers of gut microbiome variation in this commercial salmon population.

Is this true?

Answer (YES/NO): NO